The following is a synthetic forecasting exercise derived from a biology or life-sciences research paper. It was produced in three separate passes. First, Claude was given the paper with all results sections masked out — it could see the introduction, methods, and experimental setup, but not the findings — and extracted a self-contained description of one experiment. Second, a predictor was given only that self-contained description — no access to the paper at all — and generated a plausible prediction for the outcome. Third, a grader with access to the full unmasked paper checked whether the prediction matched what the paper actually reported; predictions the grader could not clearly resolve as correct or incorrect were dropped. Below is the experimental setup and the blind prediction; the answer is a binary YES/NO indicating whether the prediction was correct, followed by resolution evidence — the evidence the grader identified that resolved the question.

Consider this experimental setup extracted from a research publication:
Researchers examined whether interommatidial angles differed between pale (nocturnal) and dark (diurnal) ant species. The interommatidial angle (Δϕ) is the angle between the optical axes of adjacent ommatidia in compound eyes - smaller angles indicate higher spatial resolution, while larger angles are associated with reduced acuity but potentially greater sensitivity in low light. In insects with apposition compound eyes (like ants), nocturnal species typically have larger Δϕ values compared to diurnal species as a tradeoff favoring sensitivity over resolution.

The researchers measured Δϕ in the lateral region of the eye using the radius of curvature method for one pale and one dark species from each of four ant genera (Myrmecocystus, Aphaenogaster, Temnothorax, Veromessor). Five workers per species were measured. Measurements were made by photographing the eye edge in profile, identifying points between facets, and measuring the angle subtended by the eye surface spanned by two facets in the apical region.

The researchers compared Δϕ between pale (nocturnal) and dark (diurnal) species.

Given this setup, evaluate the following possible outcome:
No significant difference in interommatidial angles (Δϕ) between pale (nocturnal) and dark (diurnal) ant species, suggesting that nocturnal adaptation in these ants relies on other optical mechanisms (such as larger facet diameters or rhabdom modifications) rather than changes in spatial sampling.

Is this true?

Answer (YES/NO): YES